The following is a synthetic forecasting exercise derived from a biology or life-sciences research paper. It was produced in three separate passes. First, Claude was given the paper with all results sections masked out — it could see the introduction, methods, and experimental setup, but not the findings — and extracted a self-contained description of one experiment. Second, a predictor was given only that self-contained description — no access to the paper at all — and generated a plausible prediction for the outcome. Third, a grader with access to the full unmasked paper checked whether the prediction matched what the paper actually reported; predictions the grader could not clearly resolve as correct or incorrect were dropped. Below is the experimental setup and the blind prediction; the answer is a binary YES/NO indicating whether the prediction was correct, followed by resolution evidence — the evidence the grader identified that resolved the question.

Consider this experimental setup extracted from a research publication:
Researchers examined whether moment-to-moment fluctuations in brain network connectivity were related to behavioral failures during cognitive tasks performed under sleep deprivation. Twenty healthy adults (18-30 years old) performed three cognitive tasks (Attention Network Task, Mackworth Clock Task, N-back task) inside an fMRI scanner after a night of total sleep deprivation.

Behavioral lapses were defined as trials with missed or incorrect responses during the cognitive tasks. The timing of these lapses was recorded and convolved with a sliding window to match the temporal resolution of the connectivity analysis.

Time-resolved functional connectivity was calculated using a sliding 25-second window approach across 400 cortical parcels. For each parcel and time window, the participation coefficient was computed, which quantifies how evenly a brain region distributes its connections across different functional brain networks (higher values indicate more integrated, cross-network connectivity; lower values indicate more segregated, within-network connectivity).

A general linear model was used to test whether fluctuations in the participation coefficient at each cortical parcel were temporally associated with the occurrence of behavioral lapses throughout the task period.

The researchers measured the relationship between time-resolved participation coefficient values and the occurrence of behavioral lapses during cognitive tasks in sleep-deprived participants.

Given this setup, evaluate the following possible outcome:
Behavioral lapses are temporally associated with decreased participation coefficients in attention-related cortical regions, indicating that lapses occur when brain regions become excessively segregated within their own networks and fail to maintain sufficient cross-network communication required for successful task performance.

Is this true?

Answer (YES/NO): NO